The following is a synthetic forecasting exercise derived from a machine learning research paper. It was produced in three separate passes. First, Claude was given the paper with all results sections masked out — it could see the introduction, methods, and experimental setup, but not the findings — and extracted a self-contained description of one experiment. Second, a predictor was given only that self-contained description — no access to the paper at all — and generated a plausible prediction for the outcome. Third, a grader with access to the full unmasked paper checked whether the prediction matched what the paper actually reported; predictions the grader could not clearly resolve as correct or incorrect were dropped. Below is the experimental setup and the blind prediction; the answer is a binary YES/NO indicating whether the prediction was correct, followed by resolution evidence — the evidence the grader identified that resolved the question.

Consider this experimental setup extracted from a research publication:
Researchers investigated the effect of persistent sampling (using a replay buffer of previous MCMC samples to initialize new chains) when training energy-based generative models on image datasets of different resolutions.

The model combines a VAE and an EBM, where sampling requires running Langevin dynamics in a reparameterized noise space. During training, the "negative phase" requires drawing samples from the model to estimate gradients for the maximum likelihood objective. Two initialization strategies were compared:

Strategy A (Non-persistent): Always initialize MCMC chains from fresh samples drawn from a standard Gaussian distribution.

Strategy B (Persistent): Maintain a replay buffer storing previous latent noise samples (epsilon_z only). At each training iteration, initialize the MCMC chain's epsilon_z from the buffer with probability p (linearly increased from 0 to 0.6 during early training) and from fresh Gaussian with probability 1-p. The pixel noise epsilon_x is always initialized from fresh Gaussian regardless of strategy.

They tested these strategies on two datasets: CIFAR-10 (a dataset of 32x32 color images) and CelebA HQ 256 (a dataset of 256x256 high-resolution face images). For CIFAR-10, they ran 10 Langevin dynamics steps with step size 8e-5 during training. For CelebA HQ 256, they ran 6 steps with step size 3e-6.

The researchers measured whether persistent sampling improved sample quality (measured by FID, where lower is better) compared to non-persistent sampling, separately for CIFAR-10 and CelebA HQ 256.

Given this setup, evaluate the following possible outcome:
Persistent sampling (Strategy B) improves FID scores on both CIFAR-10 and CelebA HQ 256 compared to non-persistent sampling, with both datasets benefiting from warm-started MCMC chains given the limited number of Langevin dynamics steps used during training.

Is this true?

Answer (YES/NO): NO